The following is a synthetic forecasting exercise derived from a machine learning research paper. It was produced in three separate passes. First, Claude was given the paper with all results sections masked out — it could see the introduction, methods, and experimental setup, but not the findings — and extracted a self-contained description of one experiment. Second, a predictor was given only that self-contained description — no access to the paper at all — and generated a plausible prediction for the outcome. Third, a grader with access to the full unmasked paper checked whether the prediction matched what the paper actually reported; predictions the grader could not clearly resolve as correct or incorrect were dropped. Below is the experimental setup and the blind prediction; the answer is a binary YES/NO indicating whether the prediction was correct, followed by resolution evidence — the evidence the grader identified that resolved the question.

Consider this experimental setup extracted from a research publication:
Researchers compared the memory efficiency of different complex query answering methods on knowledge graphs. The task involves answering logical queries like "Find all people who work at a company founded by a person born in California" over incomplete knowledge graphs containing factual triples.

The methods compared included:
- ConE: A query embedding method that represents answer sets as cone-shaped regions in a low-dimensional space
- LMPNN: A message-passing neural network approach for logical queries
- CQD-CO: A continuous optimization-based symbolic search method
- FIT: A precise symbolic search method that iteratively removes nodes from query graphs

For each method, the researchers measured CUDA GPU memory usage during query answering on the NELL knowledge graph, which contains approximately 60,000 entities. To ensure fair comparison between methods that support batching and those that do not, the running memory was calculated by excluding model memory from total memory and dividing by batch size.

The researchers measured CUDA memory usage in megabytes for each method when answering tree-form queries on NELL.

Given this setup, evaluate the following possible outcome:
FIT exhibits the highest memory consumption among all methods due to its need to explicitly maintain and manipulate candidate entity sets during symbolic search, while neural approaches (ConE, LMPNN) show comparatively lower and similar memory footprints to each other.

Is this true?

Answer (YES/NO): YES